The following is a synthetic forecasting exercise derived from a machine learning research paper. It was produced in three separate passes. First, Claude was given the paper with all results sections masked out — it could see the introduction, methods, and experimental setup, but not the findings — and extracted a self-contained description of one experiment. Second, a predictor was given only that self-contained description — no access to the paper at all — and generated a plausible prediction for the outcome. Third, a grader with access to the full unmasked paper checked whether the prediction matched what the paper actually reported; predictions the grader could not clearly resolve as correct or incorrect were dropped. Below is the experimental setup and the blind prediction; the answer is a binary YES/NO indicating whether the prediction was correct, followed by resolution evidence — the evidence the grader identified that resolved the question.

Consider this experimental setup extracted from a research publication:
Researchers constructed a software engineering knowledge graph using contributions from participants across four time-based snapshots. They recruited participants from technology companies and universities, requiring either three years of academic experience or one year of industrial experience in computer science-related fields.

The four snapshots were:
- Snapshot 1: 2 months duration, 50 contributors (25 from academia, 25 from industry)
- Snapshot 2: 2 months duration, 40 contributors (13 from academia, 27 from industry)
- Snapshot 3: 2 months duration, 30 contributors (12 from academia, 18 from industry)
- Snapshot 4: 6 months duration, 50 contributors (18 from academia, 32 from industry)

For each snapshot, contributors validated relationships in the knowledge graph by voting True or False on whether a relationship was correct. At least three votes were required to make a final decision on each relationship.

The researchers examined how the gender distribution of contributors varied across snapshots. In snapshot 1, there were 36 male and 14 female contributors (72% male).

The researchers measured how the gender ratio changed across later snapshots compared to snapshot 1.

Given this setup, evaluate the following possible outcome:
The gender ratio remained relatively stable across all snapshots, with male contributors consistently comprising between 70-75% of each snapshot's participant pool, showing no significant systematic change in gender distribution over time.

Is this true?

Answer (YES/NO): NO